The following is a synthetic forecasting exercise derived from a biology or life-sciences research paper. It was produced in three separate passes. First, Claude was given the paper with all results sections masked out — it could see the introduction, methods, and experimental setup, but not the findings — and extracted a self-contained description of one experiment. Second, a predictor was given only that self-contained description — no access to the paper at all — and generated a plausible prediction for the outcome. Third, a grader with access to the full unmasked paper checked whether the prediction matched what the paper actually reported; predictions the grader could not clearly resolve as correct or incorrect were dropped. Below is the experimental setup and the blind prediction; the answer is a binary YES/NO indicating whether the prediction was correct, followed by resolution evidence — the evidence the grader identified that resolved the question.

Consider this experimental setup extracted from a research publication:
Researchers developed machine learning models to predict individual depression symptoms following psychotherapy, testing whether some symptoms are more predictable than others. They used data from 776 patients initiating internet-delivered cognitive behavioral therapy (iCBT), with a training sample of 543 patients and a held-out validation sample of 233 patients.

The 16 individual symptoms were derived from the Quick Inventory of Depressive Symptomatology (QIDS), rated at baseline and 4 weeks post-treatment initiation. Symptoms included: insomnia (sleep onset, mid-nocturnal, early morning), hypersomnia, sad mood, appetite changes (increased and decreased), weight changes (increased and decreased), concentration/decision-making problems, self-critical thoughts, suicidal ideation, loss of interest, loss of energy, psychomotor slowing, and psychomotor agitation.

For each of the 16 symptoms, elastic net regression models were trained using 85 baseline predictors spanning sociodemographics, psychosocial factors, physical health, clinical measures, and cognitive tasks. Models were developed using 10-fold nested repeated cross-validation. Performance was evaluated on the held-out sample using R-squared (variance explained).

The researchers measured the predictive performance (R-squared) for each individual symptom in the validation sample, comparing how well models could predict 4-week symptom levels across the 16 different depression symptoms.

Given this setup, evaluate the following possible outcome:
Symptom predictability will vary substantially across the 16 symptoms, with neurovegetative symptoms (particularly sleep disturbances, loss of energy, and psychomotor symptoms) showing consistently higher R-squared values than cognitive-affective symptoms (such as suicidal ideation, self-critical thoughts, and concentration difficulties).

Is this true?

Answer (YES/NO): NO